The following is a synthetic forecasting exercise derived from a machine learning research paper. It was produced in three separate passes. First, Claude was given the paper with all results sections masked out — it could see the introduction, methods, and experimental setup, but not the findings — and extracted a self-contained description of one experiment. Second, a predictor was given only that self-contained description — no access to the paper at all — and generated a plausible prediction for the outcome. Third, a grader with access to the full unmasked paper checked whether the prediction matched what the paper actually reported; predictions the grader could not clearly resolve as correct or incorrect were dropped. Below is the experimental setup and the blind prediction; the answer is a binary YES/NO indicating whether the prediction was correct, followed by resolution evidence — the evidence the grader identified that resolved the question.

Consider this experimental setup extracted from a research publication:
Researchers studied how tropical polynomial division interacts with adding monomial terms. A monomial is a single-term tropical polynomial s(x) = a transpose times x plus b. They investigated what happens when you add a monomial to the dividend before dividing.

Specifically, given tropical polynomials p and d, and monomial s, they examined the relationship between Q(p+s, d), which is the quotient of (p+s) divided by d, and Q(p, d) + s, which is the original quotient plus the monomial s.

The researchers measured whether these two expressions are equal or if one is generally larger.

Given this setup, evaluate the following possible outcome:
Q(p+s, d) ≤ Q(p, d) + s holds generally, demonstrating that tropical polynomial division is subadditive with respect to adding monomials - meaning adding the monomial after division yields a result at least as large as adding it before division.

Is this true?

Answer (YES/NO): NO